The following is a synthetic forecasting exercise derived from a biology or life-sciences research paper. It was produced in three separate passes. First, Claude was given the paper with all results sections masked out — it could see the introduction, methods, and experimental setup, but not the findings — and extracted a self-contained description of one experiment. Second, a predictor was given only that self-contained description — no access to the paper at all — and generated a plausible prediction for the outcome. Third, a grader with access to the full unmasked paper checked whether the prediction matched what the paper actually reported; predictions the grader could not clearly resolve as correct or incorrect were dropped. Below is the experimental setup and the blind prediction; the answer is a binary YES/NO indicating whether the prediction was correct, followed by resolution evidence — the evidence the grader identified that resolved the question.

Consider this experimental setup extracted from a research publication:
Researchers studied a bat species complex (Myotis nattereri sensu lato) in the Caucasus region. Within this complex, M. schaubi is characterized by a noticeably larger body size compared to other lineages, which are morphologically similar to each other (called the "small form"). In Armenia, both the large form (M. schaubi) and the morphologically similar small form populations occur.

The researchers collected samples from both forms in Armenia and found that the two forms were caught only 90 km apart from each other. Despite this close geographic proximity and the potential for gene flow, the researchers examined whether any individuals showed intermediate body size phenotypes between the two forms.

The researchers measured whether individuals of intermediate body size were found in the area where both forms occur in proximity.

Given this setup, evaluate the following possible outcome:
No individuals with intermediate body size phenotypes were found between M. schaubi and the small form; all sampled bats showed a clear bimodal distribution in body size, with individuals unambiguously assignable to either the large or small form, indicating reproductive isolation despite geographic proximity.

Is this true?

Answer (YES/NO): YES